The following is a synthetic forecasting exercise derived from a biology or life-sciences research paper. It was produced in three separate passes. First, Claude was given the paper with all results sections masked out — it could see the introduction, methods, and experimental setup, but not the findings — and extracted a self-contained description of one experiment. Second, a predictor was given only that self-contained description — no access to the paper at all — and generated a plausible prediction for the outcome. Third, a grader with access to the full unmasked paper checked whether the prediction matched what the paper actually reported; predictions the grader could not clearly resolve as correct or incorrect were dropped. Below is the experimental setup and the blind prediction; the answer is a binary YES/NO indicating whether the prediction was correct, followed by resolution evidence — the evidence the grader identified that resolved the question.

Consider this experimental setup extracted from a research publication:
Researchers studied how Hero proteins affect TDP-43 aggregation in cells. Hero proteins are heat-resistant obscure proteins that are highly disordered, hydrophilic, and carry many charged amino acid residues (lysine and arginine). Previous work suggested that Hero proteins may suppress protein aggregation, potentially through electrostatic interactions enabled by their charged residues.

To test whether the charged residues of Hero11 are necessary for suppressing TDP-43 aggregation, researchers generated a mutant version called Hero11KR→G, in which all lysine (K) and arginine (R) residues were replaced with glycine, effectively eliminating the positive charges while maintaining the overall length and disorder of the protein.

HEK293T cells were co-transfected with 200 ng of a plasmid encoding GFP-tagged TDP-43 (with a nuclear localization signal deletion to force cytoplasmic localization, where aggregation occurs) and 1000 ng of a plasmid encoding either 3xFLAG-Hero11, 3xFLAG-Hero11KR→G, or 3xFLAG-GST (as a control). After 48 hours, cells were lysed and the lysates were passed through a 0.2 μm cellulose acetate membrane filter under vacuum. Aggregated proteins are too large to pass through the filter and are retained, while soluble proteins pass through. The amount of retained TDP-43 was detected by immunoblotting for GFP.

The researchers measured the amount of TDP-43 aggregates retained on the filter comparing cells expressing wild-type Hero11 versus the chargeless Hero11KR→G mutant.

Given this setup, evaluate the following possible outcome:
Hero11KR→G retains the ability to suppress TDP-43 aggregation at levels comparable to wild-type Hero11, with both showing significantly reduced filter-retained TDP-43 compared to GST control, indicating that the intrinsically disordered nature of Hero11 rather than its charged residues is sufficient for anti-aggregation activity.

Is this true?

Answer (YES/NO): NO